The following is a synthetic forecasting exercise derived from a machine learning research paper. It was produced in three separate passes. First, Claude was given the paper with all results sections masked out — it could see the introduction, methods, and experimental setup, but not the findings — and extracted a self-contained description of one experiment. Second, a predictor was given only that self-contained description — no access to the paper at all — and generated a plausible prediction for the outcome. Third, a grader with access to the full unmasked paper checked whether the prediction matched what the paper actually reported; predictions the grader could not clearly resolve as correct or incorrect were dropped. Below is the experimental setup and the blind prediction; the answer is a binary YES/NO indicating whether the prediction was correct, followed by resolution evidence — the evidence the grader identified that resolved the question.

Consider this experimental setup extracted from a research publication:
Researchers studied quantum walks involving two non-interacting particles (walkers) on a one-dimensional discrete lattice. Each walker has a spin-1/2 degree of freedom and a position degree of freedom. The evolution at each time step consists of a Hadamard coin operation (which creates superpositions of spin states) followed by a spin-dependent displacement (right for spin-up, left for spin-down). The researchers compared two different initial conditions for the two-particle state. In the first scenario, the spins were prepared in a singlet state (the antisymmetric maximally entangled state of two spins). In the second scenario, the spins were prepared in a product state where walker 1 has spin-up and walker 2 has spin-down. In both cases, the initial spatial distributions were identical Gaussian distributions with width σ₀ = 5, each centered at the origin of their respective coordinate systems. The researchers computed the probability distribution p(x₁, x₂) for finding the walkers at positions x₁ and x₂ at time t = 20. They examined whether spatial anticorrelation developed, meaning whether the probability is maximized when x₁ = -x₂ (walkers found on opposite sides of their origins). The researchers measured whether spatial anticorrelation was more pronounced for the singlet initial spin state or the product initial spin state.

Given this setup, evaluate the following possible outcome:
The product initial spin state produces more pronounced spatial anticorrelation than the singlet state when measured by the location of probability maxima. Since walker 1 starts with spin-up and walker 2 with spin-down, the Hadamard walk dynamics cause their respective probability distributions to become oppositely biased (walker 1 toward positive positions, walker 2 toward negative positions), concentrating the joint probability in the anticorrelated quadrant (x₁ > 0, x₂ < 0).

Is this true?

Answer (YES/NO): NO